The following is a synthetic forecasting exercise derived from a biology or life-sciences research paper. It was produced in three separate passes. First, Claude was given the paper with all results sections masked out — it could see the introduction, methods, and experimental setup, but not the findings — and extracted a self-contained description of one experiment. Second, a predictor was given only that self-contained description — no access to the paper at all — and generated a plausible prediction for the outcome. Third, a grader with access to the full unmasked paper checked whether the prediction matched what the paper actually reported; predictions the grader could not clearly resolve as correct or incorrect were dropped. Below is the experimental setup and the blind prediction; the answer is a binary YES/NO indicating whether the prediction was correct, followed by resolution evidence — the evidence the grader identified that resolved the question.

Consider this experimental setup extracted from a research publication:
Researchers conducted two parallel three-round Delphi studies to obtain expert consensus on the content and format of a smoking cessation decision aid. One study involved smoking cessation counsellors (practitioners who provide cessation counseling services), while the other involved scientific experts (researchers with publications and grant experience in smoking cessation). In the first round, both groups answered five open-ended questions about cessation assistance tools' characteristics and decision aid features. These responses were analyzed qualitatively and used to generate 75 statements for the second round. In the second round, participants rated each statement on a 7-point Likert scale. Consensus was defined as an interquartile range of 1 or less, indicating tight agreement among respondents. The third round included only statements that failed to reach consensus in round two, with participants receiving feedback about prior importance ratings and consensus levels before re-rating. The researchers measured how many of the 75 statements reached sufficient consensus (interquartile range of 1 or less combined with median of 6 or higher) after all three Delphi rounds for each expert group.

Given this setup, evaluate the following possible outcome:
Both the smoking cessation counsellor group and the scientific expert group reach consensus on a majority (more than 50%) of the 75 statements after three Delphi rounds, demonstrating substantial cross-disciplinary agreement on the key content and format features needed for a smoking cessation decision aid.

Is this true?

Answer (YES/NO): YES